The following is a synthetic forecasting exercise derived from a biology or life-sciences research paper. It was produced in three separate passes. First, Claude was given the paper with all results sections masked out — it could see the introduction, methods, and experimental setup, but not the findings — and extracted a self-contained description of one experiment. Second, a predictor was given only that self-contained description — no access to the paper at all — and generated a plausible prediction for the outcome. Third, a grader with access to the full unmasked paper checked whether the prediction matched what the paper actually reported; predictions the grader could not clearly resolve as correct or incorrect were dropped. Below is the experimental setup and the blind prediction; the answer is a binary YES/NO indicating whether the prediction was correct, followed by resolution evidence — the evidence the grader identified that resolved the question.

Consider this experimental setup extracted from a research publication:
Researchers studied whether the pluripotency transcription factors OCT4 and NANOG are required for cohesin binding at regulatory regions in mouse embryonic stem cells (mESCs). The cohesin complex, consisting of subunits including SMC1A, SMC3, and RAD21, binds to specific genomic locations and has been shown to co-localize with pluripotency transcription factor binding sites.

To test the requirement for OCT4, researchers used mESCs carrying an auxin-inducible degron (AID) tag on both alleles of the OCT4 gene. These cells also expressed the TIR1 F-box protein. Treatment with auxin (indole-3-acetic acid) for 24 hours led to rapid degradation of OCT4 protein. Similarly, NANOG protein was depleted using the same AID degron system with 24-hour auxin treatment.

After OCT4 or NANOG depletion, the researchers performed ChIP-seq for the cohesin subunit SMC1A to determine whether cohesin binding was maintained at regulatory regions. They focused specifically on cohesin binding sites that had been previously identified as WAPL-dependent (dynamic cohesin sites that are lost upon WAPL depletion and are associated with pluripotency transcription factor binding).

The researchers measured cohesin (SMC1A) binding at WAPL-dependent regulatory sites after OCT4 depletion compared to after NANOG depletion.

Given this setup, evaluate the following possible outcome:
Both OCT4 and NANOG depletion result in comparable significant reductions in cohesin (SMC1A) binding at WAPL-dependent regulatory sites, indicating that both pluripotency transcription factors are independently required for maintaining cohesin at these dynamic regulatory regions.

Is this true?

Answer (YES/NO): NO